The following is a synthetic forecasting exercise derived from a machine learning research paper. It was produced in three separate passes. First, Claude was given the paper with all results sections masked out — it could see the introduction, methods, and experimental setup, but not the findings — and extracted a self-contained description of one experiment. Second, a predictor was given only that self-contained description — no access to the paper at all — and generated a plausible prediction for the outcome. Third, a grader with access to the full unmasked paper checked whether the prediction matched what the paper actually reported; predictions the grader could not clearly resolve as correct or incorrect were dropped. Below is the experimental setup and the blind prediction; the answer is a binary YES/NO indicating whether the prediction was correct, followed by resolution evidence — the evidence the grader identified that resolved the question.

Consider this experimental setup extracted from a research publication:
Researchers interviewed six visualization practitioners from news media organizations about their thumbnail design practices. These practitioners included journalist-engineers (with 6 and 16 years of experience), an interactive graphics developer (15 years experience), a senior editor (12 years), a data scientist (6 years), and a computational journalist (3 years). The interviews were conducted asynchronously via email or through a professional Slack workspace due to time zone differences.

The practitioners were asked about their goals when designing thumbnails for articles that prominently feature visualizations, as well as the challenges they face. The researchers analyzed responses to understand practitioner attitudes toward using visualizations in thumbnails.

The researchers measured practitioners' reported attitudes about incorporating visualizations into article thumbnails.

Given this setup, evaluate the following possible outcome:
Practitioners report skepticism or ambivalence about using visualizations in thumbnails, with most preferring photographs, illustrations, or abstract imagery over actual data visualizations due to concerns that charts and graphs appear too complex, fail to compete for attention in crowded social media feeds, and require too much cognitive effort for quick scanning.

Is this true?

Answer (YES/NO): NO